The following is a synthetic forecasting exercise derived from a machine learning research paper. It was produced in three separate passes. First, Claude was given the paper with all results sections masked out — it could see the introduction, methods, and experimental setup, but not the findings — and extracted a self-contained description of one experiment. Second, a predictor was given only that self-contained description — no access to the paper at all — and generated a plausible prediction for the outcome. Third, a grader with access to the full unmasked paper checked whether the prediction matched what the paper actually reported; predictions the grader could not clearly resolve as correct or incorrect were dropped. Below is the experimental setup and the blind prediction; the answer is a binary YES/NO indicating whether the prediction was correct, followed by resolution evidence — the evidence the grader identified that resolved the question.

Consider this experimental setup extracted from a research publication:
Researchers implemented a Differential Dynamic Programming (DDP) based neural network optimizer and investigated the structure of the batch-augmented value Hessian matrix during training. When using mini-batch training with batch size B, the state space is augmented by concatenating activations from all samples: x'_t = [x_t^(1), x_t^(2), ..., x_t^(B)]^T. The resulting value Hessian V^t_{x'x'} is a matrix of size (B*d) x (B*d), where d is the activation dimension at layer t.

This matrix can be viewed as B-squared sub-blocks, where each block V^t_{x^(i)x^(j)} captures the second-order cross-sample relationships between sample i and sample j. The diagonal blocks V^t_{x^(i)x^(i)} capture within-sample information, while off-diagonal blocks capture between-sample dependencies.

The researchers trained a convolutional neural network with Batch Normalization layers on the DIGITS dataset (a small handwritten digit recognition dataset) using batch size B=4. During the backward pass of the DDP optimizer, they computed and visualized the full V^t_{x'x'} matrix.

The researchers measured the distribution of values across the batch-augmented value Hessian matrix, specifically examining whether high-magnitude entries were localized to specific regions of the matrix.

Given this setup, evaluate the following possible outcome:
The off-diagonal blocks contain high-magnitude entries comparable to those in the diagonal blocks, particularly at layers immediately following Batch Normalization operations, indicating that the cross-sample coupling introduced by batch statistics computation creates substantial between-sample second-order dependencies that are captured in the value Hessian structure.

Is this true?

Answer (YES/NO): NO